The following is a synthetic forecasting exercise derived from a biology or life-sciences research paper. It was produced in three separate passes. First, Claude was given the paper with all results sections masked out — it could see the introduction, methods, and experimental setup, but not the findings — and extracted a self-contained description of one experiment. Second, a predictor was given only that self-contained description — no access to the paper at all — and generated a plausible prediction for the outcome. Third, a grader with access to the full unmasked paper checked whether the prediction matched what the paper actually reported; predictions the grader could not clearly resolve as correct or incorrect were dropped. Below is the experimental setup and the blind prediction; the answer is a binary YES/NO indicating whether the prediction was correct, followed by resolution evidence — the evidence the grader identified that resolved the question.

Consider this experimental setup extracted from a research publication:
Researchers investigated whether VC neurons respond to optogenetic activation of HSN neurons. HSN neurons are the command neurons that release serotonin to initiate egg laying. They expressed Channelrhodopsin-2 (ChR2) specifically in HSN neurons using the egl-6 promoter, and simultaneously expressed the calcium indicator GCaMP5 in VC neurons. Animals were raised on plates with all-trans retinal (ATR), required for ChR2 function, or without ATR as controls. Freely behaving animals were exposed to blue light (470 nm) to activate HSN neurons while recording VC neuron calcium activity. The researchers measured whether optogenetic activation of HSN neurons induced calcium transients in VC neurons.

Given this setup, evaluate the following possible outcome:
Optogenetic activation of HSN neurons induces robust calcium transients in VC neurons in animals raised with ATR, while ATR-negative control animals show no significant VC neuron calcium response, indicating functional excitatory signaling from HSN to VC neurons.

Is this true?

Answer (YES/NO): YES